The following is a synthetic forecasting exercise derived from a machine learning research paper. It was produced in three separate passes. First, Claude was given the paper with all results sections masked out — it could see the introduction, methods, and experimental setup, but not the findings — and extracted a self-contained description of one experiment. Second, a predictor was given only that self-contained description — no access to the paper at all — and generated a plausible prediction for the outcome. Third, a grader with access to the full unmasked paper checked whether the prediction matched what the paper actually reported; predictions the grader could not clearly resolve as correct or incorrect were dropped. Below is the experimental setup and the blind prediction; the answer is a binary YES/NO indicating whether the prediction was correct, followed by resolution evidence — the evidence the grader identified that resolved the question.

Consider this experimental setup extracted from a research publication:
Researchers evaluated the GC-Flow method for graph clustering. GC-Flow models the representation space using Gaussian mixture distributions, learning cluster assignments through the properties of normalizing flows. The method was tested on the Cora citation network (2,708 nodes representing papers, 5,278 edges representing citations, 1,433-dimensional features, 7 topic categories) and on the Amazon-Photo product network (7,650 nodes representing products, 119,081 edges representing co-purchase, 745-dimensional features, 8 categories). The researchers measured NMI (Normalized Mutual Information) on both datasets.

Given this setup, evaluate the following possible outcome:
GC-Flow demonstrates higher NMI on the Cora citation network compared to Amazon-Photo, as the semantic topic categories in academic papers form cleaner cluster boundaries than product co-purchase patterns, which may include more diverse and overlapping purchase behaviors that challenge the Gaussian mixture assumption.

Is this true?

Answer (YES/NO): YES